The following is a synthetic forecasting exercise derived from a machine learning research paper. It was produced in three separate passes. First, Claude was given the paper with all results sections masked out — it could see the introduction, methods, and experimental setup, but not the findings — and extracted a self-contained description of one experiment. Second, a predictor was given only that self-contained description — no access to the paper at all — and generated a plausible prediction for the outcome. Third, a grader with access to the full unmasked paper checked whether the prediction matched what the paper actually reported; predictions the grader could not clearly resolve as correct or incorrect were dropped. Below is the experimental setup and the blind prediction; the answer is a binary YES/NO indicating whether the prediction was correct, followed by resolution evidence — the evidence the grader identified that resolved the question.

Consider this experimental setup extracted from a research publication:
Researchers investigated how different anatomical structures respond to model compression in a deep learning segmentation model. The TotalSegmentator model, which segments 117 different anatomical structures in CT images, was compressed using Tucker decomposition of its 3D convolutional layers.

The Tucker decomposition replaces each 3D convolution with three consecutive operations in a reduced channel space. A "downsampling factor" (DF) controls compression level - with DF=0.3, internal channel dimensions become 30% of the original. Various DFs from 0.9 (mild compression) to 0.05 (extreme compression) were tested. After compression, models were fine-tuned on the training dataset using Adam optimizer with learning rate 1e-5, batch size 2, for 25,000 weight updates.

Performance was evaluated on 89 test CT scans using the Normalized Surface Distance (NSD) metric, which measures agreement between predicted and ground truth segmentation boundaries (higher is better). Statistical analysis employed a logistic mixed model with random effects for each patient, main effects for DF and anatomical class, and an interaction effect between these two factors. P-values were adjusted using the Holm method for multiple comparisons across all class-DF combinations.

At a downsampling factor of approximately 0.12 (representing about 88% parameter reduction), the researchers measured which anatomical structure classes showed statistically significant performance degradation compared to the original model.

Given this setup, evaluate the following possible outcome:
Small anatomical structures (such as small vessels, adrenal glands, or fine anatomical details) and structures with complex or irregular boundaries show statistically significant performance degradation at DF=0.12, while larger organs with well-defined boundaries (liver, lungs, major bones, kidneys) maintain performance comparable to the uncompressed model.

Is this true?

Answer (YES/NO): NO